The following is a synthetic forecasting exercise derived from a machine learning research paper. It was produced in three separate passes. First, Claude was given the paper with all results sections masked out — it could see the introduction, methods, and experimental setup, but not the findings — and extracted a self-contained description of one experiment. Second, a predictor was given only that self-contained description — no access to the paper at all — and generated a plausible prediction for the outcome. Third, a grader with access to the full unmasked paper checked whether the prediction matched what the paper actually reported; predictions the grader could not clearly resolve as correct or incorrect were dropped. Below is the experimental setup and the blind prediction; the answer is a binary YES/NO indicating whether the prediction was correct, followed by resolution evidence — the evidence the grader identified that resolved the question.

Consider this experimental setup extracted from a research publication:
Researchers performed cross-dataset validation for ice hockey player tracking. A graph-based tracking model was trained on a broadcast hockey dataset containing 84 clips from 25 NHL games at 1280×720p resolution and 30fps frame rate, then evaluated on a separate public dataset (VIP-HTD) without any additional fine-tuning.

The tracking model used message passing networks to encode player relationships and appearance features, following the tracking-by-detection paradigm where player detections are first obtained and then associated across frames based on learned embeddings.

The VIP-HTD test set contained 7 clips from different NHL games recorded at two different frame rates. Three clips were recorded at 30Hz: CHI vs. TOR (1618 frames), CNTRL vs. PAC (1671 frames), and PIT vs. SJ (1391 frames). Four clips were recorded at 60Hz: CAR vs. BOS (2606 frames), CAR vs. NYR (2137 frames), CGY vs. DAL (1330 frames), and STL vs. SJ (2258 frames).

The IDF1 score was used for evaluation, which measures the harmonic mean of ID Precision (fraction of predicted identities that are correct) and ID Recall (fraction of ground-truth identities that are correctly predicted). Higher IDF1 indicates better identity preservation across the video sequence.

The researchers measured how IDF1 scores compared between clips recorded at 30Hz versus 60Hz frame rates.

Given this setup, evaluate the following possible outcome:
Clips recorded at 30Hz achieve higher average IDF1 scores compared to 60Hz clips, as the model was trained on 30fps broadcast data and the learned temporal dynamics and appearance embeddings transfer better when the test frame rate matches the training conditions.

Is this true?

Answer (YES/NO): NO